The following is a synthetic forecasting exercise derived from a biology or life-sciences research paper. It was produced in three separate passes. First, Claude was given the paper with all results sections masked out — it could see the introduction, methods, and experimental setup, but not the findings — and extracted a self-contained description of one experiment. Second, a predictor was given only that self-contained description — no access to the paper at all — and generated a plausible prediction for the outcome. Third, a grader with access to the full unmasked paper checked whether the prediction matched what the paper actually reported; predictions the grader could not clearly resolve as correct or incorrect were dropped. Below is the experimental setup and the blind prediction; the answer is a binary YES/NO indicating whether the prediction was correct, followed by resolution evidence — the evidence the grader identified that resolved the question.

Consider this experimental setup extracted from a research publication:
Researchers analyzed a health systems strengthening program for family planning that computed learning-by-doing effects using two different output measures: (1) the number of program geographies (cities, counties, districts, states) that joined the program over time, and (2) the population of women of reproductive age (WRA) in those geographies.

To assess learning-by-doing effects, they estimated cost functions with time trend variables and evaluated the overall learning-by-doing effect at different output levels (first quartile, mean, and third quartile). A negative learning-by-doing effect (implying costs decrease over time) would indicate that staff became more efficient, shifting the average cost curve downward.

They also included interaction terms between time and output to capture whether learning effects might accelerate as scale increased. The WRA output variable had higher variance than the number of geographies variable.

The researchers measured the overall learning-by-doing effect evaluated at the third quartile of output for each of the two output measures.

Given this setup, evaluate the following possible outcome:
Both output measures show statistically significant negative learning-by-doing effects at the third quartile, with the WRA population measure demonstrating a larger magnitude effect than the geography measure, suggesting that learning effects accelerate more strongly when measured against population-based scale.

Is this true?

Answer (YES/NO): NO